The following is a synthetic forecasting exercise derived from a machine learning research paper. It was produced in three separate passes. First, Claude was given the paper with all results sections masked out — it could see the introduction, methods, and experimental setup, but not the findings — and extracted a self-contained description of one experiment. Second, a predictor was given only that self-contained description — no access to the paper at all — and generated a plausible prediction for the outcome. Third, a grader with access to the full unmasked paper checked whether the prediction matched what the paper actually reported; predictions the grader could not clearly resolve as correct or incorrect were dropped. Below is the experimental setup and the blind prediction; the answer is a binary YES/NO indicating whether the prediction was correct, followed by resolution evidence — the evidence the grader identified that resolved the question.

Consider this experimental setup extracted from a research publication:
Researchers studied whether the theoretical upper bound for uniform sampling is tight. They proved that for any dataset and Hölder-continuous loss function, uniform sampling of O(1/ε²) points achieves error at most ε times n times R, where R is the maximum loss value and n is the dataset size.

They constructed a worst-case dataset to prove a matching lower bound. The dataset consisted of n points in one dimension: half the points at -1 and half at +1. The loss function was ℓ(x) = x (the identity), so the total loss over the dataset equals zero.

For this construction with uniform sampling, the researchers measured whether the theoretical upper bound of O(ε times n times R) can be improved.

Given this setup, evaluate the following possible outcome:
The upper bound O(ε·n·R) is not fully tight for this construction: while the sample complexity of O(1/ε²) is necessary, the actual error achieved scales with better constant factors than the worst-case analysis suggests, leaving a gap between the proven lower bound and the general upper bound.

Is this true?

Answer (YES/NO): NO